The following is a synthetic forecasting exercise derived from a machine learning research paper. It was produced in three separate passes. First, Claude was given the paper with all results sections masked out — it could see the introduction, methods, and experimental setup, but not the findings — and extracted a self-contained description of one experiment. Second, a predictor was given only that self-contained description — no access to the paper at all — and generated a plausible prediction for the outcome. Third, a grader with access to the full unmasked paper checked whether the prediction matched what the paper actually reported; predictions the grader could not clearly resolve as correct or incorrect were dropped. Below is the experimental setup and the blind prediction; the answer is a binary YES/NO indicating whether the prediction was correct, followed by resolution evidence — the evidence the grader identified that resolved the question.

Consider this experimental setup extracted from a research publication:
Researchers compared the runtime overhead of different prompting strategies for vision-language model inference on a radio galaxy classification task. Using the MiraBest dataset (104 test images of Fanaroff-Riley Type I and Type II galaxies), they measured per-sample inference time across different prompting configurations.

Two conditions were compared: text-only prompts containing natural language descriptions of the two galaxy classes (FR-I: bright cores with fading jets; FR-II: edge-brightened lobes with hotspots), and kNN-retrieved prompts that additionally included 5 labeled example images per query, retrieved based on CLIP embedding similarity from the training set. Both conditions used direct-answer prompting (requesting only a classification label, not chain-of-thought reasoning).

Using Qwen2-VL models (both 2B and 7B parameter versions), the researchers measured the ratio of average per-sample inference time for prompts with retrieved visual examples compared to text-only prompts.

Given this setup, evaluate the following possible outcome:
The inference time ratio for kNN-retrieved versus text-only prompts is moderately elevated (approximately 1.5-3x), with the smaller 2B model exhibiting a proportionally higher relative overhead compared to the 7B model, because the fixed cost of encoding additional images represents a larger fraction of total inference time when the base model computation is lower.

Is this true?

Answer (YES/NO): NO